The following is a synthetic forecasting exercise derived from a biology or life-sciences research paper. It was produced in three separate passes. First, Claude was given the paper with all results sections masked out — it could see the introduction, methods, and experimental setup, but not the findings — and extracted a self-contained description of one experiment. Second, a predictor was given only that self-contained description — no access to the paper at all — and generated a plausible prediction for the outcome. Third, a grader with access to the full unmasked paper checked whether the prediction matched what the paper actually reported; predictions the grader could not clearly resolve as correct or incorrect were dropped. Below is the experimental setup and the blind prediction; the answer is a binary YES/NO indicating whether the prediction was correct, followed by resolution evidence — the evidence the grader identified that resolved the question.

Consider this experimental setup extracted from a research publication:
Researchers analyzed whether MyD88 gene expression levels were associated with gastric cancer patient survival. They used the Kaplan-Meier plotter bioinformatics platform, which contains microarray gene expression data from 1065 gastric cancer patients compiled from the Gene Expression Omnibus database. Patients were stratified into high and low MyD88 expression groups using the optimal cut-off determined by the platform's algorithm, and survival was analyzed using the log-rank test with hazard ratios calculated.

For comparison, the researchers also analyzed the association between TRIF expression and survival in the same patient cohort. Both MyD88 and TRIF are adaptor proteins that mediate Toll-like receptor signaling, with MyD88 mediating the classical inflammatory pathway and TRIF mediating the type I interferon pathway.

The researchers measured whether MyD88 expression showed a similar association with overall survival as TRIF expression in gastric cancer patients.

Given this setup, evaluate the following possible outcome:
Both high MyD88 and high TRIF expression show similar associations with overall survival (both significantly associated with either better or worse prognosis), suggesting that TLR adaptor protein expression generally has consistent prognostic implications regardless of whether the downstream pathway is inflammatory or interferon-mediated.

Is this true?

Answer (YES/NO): NO